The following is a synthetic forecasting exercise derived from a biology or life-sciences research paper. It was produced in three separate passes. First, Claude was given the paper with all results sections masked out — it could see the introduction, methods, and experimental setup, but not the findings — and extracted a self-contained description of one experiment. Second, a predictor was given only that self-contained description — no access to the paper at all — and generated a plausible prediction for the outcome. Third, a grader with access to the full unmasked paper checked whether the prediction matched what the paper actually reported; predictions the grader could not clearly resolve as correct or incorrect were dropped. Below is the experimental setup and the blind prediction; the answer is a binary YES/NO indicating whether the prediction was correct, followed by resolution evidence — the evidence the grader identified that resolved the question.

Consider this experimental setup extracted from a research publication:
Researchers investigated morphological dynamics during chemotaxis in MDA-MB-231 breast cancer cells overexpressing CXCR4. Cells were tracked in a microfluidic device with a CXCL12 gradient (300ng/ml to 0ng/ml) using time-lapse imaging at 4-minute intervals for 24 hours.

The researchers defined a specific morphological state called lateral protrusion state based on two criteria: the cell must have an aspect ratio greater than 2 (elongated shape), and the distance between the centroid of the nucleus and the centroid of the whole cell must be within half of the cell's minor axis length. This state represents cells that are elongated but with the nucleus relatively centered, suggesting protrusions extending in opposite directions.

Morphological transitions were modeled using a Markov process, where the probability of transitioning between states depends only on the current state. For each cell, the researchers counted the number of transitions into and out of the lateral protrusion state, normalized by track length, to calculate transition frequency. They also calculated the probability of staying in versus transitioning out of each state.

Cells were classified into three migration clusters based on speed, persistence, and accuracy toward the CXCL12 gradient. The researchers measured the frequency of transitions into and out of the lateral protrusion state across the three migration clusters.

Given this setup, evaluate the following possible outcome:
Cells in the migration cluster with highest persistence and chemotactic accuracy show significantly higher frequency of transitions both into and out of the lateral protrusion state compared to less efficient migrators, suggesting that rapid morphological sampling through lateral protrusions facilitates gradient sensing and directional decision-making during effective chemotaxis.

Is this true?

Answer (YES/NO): YES